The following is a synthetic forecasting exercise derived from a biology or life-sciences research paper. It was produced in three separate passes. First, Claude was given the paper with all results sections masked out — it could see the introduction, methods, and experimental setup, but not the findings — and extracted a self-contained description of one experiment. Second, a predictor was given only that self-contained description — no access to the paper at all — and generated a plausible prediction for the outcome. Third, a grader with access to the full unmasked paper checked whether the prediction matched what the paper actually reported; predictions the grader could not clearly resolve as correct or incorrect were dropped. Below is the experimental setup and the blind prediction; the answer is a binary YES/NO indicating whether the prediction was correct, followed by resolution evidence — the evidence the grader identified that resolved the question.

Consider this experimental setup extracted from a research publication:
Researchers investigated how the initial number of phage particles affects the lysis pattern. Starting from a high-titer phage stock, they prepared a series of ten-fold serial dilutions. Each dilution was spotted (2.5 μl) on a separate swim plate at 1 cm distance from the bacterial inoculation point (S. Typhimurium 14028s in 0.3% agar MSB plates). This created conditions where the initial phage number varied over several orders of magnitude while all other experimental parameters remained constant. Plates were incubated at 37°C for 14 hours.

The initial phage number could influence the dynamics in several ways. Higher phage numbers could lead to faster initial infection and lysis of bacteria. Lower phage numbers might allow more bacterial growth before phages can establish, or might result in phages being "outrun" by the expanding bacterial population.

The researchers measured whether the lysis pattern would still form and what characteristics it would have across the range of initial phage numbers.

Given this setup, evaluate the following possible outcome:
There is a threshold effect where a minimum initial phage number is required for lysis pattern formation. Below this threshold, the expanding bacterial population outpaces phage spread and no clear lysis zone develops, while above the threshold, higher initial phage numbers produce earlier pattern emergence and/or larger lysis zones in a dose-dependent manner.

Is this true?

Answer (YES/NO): YES